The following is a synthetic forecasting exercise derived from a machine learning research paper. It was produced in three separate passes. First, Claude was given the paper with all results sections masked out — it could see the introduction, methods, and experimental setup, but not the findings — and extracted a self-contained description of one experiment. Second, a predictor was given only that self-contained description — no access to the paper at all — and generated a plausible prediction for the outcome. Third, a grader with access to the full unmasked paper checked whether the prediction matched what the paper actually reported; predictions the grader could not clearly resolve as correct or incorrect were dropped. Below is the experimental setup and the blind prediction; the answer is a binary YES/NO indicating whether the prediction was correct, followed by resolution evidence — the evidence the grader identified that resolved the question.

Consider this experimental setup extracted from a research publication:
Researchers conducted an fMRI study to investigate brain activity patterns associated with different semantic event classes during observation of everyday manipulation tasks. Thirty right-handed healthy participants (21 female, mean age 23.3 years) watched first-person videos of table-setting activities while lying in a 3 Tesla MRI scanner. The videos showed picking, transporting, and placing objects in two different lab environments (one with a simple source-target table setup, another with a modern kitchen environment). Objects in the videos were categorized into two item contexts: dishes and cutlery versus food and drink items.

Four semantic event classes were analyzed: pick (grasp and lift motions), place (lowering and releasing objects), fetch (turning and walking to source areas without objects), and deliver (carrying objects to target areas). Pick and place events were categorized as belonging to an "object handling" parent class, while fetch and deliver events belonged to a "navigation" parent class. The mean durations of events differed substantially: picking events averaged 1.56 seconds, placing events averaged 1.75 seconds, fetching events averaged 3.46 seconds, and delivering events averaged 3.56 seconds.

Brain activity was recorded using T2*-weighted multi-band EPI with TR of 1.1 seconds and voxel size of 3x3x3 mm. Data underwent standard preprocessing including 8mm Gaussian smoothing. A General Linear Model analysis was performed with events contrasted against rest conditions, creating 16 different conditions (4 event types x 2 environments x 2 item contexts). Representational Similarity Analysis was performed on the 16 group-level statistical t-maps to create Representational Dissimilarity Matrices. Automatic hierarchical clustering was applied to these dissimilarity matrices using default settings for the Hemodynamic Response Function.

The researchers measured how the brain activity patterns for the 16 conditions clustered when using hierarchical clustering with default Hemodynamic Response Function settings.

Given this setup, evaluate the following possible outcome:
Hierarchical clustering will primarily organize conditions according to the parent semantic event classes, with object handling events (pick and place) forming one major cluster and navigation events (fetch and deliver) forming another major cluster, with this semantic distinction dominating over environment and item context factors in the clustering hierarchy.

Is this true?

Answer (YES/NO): YES